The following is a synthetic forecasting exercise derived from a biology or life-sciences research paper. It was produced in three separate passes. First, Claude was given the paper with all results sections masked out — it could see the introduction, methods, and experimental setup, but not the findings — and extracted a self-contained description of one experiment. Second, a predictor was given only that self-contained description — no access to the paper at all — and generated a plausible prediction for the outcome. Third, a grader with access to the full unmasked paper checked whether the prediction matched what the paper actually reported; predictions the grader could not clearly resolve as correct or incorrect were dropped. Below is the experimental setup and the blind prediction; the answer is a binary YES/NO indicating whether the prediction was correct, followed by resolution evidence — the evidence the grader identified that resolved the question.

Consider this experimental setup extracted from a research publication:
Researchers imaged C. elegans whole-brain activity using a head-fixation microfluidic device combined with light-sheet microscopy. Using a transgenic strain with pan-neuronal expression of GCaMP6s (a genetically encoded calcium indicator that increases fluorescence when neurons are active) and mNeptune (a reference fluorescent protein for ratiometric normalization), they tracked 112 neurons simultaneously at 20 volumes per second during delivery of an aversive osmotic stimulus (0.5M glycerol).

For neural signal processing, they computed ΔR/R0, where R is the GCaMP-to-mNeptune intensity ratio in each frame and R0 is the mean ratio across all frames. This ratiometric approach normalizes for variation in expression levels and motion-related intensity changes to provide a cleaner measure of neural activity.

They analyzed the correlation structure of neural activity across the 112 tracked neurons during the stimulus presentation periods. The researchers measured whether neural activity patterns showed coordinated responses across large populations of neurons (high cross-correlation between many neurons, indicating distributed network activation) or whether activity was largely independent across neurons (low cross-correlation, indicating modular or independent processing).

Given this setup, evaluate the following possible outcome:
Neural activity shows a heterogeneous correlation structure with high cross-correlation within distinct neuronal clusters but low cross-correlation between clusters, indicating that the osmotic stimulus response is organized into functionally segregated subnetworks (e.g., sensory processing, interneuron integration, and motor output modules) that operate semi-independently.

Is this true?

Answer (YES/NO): NO